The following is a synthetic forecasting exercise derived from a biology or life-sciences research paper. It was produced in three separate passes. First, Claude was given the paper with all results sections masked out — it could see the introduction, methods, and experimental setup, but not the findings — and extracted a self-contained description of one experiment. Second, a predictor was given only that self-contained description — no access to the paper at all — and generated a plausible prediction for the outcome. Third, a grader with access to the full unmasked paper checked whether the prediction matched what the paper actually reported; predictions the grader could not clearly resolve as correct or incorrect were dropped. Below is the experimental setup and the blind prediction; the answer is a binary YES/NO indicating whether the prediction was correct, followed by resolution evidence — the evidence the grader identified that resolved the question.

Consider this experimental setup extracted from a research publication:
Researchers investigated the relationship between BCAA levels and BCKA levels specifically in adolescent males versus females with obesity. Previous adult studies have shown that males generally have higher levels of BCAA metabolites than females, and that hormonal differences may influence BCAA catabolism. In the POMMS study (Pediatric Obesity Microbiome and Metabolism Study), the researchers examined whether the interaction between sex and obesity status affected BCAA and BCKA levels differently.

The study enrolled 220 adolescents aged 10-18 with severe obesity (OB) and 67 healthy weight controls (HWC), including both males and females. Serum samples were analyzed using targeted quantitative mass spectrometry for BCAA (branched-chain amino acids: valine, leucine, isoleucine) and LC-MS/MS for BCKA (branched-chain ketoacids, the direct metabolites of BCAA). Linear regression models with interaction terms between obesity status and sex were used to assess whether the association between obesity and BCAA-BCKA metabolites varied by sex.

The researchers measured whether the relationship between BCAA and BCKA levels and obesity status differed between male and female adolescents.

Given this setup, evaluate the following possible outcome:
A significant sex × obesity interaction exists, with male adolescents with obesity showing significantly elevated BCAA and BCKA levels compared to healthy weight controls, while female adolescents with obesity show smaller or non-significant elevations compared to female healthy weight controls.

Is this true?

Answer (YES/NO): NO